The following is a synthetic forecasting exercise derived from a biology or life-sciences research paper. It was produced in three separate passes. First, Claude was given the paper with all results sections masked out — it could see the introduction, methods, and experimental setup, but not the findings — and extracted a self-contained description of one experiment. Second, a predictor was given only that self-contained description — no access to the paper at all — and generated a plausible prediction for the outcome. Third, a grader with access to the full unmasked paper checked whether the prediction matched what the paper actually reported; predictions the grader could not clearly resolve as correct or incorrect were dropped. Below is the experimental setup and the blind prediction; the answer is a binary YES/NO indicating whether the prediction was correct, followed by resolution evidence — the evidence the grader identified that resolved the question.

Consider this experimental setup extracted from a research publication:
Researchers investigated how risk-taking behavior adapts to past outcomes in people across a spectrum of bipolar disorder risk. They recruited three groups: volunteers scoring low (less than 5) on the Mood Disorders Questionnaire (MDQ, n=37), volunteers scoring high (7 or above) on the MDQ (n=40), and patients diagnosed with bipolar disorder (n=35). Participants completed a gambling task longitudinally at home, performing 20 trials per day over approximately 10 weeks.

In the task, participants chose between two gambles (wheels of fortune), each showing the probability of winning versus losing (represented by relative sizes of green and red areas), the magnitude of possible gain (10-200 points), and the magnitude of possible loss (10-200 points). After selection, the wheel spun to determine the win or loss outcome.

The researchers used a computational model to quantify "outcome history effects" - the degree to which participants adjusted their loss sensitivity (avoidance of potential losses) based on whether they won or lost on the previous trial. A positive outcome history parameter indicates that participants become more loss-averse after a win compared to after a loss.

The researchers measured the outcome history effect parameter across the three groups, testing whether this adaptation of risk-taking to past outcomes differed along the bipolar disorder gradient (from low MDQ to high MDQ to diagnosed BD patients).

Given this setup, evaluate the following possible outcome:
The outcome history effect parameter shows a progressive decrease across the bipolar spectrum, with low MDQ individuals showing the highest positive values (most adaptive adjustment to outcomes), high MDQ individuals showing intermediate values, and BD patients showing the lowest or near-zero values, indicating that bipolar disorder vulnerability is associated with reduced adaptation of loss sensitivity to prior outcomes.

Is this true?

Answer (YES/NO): YES